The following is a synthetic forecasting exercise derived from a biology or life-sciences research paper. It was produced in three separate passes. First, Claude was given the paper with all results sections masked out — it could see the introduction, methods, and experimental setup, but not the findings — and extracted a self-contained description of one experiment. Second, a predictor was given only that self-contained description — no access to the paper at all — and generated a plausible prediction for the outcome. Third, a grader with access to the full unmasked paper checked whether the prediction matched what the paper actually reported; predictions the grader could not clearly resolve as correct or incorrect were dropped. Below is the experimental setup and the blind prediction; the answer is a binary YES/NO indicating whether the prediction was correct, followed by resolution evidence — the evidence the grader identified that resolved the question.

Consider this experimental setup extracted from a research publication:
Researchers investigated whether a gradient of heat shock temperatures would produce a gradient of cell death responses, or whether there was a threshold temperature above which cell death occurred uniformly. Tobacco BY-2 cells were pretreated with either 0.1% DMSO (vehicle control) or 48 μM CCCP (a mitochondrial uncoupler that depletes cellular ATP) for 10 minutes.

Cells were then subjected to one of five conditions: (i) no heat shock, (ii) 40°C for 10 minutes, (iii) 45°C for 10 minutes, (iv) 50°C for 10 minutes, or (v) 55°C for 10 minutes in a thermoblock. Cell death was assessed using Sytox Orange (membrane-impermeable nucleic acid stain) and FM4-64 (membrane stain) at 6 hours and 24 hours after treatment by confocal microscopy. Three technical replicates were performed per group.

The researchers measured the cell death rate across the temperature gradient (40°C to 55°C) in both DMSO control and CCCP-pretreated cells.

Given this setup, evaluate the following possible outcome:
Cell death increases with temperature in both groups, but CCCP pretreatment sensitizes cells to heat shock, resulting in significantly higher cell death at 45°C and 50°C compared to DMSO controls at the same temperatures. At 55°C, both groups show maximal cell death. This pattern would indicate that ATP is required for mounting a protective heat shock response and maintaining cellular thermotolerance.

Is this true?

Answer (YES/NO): NO